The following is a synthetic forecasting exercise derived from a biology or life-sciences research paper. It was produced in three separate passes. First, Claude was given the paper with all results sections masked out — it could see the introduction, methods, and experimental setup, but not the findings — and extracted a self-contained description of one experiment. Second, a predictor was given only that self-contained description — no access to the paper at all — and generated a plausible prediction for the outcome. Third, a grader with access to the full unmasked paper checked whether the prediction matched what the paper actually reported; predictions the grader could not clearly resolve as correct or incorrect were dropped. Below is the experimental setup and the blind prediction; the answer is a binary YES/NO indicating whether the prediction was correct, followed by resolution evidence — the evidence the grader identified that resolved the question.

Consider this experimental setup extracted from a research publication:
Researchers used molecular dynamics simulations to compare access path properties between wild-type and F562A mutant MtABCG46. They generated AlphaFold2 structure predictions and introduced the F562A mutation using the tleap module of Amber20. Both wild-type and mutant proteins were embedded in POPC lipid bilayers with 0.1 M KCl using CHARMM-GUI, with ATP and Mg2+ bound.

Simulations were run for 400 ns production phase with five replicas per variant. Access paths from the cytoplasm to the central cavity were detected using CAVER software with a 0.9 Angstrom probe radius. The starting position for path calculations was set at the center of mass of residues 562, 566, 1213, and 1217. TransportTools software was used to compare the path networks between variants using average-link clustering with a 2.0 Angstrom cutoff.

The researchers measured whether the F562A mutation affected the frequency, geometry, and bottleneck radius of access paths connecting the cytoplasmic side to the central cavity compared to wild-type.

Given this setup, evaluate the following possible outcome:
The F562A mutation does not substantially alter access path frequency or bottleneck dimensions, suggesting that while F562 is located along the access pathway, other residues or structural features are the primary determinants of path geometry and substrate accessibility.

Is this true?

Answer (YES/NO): NO